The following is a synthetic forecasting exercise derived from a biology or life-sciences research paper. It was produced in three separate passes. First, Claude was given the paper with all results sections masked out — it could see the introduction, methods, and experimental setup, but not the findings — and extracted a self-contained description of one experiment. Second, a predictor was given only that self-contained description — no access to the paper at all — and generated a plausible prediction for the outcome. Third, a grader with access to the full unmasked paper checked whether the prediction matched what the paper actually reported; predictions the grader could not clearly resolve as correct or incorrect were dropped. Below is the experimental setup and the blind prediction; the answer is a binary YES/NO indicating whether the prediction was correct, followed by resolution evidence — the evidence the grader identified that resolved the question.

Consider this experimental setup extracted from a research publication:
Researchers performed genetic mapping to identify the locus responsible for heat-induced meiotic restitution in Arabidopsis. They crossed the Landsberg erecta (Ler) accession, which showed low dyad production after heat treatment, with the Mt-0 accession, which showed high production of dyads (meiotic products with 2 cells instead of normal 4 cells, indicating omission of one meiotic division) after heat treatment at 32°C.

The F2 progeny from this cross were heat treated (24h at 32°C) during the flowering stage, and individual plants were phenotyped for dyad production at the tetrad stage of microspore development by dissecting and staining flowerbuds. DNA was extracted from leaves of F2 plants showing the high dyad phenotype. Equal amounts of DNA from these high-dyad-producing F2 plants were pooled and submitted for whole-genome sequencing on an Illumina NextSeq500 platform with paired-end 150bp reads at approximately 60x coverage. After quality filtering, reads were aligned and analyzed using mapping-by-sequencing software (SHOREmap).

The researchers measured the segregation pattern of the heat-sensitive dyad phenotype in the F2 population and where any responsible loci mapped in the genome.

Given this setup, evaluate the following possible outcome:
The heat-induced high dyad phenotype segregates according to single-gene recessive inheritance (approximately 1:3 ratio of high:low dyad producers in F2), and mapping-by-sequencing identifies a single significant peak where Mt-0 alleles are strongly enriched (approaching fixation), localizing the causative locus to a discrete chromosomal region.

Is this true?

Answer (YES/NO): YES